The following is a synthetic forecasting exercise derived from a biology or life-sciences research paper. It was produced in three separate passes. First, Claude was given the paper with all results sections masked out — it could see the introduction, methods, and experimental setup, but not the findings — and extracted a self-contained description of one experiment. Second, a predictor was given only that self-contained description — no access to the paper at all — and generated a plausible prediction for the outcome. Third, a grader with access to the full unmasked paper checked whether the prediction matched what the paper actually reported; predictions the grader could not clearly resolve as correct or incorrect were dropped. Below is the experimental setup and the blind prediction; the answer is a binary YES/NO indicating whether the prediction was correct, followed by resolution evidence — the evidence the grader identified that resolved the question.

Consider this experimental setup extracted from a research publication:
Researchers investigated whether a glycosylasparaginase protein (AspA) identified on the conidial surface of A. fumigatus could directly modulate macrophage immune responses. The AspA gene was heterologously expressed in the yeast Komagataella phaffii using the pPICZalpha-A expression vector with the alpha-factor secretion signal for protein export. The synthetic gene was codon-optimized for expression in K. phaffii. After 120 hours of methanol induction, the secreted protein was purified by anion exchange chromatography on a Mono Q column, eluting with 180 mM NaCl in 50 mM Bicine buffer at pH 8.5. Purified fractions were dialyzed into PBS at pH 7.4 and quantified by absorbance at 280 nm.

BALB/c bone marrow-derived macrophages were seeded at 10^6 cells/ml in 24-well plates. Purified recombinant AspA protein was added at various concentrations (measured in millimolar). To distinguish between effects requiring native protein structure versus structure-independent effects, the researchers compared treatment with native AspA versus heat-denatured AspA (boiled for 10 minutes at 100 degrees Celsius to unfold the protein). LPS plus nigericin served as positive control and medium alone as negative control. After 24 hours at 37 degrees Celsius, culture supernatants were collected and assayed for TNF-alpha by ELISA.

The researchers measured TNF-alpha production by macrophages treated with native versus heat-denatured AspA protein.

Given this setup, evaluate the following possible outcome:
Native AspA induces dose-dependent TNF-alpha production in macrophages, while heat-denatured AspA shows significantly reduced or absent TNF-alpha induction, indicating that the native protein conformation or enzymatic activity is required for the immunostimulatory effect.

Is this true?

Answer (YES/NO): NO